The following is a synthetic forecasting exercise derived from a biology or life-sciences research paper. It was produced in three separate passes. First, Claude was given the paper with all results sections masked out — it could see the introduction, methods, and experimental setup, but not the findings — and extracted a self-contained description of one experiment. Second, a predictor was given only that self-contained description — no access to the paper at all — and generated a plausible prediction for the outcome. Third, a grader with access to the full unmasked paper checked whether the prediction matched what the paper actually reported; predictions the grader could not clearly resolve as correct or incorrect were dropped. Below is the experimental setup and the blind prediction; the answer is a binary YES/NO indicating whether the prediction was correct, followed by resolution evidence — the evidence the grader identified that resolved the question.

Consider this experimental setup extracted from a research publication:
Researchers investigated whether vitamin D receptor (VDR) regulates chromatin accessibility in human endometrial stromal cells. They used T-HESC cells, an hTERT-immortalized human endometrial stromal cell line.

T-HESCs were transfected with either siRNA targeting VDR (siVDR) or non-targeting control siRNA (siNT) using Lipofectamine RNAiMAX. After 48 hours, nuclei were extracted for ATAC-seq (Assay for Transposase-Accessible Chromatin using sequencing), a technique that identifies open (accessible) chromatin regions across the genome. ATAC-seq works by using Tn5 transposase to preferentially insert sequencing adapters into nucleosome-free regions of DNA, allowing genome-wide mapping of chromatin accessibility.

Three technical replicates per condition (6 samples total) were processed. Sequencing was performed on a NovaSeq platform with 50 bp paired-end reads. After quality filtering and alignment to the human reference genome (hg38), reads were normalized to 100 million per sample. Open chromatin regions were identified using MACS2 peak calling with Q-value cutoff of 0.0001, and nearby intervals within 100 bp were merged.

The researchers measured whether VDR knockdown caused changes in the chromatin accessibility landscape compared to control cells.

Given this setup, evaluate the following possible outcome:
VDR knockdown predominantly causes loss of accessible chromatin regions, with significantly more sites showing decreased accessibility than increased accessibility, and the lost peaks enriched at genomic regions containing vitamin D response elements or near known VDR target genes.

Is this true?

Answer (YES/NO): NO